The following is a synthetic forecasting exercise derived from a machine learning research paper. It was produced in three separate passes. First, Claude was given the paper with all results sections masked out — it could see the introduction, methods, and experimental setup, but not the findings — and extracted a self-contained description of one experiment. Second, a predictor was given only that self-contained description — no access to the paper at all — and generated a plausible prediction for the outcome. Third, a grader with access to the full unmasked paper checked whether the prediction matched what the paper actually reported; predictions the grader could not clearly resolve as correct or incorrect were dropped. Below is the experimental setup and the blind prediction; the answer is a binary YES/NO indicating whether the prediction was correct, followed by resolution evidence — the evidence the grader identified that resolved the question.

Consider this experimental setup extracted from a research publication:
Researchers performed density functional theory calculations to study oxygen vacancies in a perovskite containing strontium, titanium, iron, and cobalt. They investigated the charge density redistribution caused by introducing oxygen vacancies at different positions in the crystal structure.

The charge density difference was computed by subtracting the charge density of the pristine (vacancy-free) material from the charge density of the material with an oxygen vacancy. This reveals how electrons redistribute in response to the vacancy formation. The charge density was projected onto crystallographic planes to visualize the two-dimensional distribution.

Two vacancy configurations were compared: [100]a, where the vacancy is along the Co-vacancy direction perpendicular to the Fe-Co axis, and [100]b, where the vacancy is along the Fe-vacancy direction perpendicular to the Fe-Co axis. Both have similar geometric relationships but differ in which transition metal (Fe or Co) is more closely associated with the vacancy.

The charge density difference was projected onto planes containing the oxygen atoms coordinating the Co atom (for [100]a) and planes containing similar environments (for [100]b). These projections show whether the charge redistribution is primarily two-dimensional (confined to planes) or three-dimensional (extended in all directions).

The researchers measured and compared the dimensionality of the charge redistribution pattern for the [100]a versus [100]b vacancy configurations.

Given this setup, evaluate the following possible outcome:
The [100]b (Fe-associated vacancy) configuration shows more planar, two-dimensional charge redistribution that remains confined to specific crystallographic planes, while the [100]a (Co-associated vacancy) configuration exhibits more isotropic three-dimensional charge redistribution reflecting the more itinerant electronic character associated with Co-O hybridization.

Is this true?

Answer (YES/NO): NO